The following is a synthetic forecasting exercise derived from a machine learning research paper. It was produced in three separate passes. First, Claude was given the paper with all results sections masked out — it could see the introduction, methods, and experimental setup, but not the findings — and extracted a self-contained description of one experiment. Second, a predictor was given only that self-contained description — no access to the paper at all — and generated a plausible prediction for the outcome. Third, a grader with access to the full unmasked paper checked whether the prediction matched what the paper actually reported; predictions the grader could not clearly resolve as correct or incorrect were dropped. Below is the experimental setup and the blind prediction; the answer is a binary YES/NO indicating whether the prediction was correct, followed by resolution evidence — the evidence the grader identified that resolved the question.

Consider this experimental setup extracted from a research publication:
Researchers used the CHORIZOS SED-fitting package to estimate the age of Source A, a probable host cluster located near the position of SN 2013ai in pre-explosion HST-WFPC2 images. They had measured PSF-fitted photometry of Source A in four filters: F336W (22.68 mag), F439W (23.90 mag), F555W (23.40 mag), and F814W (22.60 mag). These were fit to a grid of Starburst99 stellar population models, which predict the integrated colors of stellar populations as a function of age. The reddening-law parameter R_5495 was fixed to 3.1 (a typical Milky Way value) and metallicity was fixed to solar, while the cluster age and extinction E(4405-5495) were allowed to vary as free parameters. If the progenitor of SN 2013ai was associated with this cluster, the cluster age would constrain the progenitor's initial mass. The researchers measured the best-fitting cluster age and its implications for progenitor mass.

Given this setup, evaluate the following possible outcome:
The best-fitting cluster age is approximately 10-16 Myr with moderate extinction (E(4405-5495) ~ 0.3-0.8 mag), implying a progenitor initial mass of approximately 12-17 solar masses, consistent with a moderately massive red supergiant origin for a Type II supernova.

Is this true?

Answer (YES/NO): NO